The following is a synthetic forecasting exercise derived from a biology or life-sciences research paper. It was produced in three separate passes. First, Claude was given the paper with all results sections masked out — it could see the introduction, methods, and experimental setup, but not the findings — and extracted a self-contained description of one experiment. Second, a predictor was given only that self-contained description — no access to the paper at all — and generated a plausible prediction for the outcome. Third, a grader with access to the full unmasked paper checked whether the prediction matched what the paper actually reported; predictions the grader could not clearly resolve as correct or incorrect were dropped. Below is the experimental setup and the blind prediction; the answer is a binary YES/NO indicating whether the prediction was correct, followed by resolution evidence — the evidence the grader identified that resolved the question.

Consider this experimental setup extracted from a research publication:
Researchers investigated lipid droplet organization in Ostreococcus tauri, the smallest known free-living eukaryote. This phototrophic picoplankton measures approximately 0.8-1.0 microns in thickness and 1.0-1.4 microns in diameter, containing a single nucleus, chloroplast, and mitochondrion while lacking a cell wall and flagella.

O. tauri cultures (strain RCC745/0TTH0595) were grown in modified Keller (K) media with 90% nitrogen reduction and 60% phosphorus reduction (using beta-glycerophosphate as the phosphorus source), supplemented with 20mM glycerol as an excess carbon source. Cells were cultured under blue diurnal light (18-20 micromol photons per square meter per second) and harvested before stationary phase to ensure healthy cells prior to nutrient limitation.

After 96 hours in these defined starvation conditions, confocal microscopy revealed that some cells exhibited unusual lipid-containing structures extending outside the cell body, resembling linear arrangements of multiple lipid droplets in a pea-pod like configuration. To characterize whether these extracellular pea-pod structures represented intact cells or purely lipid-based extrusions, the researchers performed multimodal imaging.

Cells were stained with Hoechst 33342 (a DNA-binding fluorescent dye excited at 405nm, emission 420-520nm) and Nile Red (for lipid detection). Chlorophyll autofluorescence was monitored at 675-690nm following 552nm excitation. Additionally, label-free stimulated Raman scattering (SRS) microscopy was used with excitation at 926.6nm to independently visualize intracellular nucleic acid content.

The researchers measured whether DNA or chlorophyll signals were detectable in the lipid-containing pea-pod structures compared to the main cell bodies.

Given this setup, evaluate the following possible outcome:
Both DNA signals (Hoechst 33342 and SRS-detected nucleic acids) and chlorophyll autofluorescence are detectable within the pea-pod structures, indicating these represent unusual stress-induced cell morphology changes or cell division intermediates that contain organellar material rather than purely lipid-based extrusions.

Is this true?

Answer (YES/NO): NO